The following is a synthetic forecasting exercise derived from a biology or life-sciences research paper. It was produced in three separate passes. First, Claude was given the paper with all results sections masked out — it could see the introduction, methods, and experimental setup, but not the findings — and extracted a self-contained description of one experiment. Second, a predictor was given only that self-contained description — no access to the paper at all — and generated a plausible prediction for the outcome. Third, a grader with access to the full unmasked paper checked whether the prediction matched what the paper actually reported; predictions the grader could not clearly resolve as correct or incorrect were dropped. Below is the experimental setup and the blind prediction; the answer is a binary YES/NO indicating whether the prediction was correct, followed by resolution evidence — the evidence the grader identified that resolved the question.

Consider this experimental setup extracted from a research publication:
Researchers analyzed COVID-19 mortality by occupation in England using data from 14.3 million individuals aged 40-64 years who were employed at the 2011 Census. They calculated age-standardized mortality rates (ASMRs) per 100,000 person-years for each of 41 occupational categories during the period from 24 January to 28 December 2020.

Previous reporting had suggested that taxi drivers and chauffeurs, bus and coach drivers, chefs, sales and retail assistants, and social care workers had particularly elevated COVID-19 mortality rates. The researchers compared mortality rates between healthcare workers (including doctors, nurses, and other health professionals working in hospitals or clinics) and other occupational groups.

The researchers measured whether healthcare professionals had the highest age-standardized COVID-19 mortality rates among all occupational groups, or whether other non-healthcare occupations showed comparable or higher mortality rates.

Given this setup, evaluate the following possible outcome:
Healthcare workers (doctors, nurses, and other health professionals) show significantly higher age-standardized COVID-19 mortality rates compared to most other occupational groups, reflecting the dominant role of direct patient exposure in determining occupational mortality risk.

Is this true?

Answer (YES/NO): NO